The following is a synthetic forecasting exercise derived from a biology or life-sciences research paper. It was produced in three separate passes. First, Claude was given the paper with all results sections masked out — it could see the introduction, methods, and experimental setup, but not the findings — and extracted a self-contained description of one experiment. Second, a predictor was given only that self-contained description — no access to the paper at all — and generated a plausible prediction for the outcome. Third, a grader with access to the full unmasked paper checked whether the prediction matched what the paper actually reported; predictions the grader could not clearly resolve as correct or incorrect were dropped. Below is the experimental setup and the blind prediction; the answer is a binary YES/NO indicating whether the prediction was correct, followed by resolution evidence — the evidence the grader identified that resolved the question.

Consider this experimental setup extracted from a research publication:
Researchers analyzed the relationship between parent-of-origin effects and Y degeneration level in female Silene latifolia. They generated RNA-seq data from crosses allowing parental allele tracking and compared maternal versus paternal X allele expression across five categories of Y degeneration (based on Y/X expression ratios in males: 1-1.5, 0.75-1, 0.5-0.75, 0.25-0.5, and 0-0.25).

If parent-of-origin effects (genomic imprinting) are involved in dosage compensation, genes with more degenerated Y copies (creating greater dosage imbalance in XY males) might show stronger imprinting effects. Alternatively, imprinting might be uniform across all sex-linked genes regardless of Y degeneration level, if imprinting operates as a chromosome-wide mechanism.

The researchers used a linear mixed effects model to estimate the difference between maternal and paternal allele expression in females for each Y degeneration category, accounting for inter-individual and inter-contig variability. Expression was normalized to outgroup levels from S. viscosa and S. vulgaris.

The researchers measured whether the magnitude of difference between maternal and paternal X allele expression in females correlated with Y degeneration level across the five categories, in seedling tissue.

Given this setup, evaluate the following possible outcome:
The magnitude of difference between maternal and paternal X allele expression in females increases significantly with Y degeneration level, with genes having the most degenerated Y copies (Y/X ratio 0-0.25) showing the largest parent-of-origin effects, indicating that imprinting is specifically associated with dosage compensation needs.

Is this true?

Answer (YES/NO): YES